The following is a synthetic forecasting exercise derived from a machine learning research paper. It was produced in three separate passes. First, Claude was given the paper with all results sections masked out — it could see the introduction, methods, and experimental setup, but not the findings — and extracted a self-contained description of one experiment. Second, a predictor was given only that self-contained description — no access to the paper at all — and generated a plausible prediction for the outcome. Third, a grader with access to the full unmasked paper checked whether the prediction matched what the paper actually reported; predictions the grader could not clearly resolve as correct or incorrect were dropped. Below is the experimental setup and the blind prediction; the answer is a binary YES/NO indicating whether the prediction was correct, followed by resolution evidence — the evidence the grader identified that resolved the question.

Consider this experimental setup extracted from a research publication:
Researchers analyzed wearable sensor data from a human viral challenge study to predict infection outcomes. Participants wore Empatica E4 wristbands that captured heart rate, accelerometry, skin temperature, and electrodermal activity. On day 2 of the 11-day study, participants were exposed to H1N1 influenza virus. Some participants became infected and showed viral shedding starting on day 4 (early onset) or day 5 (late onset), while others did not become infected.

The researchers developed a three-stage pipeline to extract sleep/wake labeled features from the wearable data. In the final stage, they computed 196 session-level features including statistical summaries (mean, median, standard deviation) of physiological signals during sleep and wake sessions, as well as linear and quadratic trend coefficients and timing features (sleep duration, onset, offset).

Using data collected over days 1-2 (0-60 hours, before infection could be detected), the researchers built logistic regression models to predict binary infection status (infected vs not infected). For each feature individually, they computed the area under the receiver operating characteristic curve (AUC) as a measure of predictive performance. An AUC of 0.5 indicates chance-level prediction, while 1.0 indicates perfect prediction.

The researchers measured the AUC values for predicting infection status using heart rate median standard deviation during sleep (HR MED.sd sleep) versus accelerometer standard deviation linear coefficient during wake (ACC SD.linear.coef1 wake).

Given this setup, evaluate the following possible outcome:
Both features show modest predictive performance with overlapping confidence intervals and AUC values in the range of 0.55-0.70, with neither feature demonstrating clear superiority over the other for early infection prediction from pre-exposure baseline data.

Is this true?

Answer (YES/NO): NO